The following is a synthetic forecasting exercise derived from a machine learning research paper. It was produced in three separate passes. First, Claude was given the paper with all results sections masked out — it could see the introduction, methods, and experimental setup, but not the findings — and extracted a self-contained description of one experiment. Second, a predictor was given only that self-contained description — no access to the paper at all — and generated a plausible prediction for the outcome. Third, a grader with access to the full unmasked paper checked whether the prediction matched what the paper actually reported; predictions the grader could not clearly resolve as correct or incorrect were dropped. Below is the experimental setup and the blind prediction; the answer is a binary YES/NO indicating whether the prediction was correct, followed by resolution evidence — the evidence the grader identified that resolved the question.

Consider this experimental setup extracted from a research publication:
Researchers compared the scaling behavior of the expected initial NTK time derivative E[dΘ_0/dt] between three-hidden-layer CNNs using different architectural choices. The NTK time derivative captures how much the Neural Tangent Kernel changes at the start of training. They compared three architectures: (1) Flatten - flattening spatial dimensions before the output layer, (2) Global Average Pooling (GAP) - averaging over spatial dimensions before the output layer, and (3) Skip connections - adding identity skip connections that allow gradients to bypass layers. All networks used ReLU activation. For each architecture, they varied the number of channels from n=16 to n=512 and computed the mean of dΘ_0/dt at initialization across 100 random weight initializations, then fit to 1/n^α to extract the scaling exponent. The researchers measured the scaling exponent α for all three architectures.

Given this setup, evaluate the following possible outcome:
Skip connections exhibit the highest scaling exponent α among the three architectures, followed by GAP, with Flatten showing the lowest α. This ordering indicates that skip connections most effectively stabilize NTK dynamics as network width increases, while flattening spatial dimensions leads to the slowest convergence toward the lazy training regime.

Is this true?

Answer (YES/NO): NO